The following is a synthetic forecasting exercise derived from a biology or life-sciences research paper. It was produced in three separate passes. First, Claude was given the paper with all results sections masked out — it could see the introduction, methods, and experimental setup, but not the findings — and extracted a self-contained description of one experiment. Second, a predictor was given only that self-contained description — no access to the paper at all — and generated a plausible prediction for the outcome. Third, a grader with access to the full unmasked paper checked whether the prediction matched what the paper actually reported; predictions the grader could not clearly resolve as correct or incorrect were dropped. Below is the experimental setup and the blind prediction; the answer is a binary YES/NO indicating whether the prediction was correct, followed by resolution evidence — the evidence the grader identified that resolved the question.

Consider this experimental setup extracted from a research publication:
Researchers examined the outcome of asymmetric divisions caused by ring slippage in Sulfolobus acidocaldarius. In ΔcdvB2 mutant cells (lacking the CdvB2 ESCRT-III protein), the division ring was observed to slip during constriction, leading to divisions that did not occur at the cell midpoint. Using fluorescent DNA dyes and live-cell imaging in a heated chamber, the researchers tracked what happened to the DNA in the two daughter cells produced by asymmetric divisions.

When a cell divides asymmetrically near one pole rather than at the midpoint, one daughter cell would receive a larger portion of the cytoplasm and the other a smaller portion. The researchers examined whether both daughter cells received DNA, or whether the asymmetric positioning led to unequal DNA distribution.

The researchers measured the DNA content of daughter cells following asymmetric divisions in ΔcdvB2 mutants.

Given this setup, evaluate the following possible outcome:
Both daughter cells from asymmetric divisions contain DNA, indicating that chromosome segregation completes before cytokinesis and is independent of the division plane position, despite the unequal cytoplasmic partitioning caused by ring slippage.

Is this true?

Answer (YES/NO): NO